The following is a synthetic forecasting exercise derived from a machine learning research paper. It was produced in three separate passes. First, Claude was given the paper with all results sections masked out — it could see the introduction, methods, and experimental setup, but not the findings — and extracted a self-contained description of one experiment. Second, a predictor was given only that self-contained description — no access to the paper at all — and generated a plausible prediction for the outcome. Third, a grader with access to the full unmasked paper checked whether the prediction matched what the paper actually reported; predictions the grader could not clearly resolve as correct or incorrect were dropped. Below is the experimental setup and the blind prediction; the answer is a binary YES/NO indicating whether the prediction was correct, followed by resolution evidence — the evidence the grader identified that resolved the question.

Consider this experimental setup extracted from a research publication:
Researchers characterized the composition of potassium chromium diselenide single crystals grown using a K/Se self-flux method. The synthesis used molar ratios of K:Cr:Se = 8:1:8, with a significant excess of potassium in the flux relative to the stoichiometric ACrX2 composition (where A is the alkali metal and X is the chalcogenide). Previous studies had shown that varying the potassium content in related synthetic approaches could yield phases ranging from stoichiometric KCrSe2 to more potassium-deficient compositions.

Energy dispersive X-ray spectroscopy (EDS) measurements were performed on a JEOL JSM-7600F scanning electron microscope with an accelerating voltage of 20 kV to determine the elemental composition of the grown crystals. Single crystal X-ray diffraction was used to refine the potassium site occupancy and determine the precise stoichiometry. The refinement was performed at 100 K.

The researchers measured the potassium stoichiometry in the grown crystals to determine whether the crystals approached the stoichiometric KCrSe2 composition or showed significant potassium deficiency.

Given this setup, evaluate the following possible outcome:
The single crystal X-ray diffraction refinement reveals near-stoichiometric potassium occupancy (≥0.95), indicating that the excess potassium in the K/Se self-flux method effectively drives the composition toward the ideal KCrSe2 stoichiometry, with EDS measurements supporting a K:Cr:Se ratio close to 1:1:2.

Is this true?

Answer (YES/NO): NO